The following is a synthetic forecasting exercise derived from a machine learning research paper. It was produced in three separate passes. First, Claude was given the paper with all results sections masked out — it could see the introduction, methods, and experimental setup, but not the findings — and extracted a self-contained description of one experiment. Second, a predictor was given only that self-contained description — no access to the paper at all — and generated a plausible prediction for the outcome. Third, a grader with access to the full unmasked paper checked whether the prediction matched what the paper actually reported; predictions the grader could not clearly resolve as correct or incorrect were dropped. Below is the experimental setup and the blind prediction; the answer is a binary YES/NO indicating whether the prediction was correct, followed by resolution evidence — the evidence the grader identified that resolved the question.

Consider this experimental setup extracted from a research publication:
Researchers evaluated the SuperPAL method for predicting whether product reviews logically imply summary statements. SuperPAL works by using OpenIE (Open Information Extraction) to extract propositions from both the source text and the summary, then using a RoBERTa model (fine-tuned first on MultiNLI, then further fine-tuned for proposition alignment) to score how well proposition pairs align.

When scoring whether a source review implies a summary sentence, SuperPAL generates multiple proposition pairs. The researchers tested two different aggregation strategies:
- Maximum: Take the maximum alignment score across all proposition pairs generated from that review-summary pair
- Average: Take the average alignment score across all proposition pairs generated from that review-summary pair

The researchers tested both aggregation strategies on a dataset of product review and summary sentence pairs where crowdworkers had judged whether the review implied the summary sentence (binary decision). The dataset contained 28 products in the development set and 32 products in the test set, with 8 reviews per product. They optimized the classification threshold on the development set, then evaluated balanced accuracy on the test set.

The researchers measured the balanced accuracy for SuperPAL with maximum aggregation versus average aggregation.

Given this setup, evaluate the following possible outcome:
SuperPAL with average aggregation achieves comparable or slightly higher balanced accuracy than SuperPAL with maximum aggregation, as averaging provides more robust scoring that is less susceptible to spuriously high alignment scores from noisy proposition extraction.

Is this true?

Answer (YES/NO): YES